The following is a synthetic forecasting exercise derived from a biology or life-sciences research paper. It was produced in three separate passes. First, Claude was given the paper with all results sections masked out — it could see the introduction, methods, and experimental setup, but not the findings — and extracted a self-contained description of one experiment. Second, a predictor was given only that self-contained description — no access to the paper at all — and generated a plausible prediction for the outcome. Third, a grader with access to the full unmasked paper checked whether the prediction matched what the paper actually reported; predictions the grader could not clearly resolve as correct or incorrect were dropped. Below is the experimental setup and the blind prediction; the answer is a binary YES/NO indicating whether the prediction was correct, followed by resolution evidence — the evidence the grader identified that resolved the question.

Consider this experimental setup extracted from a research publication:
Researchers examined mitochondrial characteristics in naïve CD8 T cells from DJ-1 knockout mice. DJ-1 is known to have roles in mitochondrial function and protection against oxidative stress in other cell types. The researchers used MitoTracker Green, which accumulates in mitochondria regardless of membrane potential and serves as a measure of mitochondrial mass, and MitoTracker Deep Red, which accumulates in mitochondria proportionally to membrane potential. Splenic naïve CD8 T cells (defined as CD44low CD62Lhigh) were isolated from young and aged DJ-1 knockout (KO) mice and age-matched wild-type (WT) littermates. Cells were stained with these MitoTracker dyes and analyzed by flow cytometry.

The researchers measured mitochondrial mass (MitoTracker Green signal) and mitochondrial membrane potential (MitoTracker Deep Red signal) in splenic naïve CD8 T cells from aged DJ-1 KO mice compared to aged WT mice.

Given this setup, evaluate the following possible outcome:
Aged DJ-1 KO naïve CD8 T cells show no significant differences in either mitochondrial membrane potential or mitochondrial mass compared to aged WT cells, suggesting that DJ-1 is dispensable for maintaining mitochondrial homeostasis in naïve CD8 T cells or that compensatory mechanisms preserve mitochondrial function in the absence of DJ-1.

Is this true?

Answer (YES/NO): NO